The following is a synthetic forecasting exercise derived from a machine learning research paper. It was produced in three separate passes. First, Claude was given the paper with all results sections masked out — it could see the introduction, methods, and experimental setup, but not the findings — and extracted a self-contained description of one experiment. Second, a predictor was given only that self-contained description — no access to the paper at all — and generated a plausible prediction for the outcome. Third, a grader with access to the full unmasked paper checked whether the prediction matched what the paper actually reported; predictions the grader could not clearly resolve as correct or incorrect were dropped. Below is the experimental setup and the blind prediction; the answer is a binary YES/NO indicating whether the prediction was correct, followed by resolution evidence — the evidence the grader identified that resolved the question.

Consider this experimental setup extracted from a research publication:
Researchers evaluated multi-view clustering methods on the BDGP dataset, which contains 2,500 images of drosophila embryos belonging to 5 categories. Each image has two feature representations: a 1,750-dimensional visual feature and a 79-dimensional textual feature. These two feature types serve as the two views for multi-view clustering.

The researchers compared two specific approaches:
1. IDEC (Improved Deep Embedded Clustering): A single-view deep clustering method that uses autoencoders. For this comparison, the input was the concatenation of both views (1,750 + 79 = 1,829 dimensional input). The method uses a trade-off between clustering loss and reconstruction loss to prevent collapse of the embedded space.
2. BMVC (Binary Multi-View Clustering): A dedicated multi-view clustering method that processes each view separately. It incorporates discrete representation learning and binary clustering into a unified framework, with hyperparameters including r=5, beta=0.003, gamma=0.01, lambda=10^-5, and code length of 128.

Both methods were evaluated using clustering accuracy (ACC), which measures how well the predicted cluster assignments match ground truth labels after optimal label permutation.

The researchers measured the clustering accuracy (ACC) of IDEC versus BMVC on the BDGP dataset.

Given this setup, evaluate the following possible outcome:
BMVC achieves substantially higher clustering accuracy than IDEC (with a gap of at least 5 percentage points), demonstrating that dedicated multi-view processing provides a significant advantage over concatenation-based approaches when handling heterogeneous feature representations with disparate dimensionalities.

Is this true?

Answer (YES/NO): NO